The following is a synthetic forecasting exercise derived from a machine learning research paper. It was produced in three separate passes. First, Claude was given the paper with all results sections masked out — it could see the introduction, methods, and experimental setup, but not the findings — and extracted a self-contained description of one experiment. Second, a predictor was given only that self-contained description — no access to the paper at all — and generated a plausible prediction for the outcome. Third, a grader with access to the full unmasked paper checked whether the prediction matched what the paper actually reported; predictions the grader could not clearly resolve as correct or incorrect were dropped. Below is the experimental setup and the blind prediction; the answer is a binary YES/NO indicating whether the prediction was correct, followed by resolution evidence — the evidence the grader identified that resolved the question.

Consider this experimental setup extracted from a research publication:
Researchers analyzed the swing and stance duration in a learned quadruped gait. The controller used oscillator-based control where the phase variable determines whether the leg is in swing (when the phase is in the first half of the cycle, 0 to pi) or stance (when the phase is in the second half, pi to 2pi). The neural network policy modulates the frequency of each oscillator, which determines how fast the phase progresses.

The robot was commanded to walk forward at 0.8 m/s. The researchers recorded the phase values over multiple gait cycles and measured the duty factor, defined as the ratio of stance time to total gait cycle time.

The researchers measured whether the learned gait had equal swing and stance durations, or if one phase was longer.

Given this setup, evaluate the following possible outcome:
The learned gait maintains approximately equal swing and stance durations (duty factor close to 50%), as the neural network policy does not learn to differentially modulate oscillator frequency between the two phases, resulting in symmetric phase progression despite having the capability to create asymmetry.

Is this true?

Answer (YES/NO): NO